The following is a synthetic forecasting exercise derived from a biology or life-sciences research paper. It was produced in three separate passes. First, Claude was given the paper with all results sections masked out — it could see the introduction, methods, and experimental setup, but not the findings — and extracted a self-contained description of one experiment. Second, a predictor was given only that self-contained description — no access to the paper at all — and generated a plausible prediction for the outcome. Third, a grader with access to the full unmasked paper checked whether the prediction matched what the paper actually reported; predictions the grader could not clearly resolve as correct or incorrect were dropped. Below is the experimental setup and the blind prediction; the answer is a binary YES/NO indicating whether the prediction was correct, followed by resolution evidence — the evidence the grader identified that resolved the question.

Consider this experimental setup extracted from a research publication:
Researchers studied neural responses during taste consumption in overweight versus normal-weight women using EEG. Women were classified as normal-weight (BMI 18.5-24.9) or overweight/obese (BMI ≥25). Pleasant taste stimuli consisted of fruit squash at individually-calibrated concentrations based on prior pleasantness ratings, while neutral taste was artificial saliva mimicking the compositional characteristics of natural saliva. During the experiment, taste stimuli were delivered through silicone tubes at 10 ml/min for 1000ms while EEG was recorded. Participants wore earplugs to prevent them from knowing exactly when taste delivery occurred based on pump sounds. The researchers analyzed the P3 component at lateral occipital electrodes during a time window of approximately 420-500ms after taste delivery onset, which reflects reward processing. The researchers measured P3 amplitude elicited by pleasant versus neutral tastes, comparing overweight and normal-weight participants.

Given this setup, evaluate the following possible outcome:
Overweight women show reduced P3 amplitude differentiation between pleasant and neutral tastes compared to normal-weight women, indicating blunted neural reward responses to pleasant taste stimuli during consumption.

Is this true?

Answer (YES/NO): NO